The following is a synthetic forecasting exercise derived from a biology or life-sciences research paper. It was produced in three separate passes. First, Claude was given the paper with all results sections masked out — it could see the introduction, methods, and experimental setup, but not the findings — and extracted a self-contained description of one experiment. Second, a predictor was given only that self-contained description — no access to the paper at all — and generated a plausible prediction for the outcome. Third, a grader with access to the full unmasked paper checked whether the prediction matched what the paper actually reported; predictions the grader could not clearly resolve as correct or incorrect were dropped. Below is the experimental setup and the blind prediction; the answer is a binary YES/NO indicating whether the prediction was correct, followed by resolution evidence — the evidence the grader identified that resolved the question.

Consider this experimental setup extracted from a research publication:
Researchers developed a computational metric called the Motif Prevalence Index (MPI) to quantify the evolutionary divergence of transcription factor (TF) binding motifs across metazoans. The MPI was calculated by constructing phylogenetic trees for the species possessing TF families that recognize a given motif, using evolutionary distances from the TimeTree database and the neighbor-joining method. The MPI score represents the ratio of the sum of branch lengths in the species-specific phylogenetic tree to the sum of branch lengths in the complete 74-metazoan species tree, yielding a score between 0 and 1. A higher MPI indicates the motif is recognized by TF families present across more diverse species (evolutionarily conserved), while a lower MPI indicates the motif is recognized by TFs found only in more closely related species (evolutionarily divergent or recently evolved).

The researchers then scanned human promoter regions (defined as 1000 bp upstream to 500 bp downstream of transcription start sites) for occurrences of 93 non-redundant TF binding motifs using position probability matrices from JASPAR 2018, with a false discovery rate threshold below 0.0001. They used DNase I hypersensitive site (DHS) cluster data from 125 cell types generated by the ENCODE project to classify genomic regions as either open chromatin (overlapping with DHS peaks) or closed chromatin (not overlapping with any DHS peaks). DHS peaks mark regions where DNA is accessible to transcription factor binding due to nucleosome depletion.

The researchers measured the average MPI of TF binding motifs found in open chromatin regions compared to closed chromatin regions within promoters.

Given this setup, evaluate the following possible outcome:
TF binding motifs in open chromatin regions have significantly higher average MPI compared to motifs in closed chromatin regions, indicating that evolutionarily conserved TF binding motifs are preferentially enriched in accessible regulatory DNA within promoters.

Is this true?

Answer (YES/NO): NO